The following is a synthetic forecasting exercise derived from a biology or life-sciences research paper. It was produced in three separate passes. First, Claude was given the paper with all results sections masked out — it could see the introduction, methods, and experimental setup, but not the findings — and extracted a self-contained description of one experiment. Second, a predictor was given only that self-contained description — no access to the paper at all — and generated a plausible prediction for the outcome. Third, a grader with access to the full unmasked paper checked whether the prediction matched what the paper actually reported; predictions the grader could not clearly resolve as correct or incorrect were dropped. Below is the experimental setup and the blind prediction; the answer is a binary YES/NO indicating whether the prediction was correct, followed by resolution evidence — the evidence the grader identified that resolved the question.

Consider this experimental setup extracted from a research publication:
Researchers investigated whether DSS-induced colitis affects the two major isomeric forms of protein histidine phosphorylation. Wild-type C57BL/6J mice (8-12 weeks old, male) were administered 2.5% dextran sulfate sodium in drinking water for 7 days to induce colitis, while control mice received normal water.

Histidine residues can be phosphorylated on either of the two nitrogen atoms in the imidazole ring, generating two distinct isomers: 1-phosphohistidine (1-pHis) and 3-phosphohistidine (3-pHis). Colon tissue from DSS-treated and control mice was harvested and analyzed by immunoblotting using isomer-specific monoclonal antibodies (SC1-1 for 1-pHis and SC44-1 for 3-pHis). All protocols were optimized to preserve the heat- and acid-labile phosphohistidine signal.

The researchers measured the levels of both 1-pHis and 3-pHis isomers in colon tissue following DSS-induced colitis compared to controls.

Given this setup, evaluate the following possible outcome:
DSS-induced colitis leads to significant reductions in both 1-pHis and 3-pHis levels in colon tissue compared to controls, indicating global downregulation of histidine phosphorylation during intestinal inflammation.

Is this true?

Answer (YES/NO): NO